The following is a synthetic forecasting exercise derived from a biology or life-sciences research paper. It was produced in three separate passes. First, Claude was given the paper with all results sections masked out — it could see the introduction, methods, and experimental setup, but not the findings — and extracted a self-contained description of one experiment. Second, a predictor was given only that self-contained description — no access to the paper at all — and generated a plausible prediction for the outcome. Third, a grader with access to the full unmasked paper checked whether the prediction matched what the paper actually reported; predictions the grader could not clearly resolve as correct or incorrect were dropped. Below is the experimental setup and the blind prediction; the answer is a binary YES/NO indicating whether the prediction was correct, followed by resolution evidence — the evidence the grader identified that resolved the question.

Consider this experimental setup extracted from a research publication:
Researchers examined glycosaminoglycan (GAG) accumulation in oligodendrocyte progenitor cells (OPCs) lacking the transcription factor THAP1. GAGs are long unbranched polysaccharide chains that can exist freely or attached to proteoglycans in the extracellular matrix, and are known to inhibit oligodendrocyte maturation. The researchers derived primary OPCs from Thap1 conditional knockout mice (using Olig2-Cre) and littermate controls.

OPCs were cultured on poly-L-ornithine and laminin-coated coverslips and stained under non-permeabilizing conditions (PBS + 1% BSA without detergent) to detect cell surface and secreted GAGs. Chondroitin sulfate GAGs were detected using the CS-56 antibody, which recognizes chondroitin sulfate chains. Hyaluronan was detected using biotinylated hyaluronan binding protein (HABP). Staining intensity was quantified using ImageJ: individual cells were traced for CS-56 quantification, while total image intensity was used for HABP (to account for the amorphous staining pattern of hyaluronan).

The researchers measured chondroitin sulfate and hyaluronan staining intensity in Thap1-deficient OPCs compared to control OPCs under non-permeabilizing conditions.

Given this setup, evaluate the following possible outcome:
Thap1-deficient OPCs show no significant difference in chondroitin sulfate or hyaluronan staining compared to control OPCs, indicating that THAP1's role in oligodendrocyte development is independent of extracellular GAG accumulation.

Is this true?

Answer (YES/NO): NO